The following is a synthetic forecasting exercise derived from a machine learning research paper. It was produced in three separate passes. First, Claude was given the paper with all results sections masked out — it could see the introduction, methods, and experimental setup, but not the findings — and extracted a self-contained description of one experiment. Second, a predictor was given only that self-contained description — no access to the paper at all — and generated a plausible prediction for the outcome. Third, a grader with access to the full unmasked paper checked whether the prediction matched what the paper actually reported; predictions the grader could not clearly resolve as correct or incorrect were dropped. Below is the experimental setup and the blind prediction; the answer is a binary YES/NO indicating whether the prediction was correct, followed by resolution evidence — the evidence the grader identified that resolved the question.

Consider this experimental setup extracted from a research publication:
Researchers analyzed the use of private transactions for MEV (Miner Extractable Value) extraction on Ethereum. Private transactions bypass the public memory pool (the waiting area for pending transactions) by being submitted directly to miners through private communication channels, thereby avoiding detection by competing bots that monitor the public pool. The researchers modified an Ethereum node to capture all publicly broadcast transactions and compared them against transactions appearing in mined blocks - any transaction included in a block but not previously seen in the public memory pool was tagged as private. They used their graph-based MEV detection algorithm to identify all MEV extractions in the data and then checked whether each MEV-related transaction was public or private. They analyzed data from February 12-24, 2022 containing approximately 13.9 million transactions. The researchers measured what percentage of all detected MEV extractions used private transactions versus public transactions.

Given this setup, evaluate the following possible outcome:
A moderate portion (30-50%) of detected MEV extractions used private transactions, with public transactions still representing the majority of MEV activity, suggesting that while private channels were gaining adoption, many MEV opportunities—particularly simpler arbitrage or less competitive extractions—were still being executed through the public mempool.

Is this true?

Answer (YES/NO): NO